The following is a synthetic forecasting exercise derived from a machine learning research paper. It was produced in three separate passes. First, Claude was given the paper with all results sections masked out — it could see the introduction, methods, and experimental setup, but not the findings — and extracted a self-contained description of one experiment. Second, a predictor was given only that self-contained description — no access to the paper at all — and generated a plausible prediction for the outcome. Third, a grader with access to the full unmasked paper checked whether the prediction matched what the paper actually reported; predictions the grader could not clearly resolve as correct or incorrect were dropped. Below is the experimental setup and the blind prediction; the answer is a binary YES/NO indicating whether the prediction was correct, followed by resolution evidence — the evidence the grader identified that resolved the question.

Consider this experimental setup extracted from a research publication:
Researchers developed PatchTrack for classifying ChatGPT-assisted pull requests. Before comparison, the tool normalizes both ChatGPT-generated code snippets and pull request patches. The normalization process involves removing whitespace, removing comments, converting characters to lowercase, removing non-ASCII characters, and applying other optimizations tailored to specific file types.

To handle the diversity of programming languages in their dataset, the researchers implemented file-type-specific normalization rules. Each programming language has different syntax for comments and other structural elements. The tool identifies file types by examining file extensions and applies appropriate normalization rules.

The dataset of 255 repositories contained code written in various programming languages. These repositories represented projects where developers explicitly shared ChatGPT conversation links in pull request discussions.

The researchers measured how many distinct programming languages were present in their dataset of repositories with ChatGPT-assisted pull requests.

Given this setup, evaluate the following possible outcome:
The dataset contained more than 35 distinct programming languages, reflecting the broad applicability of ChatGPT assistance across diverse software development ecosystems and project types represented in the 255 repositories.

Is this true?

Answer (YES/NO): YES